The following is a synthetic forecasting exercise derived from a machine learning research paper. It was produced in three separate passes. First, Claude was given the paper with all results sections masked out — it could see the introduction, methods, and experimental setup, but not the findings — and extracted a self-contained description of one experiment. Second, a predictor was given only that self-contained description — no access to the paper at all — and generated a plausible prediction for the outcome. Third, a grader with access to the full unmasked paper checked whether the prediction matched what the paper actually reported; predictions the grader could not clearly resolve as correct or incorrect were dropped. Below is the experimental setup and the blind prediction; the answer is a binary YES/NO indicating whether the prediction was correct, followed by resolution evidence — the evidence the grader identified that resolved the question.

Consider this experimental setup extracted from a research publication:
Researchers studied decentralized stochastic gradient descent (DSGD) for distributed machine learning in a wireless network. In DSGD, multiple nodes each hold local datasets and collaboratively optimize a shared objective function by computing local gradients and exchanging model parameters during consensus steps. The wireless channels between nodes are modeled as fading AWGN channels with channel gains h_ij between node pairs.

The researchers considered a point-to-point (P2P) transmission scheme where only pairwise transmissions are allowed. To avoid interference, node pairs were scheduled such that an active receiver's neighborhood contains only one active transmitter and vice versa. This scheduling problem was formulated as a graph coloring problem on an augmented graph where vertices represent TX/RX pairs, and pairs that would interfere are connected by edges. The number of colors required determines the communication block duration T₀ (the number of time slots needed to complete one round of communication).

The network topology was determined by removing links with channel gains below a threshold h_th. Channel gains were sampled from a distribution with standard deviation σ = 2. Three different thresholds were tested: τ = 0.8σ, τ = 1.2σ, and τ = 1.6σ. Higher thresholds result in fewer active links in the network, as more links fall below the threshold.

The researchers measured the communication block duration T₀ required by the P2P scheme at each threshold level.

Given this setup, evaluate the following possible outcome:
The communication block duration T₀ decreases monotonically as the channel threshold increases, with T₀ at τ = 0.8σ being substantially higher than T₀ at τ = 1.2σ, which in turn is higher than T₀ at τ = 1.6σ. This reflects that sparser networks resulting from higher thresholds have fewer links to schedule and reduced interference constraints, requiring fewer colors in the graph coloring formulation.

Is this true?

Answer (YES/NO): YES